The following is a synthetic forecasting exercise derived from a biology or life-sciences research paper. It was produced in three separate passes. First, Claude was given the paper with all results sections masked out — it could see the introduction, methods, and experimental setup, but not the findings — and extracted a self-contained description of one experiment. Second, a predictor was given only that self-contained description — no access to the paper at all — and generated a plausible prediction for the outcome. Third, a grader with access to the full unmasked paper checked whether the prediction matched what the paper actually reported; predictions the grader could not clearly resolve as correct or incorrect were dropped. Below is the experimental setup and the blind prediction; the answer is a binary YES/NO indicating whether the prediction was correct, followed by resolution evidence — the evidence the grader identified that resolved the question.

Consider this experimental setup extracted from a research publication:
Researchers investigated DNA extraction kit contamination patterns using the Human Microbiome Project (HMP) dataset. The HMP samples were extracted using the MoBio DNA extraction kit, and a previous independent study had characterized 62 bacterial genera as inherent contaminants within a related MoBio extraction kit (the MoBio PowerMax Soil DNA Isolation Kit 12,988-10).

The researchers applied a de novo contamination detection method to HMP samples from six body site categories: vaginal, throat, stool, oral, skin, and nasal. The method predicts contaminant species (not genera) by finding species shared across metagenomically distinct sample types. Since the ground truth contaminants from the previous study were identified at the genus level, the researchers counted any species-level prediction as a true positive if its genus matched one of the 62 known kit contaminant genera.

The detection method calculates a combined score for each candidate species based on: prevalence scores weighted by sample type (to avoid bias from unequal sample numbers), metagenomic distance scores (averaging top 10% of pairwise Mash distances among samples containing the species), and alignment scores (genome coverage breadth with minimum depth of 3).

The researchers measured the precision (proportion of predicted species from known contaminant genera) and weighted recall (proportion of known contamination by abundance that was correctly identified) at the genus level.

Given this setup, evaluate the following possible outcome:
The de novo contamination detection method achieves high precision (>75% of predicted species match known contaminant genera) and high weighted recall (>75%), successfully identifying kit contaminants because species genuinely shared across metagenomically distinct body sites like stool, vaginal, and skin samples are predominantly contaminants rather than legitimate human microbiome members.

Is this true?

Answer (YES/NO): NO